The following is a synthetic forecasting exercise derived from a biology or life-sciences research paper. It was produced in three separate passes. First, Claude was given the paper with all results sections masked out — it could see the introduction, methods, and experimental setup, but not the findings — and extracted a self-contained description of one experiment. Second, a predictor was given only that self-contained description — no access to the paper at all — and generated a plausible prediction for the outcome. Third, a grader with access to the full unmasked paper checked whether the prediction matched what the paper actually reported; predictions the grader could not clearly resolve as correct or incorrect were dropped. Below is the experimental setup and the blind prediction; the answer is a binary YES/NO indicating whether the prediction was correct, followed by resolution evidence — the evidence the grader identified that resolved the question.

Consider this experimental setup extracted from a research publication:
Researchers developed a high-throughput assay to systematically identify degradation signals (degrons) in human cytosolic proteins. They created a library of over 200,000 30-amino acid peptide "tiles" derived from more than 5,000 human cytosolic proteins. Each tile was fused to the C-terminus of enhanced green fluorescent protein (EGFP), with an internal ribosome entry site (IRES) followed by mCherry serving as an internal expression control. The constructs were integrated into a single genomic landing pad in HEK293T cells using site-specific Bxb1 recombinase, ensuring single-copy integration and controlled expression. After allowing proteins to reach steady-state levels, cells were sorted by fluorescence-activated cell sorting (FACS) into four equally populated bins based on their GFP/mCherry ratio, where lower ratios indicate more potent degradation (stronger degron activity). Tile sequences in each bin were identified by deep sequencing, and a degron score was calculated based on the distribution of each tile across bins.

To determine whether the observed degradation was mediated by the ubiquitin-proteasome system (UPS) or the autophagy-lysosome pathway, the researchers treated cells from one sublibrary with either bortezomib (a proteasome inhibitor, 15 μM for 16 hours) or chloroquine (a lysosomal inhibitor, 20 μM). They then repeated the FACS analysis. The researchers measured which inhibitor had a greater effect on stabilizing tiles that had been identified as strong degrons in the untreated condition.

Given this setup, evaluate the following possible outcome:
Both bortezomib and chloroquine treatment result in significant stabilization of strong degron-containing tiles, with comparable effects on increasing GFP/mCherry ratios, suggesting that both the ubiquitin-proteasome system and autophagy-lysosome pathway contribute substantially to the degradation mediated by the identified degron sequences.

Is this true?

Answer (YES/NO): NO